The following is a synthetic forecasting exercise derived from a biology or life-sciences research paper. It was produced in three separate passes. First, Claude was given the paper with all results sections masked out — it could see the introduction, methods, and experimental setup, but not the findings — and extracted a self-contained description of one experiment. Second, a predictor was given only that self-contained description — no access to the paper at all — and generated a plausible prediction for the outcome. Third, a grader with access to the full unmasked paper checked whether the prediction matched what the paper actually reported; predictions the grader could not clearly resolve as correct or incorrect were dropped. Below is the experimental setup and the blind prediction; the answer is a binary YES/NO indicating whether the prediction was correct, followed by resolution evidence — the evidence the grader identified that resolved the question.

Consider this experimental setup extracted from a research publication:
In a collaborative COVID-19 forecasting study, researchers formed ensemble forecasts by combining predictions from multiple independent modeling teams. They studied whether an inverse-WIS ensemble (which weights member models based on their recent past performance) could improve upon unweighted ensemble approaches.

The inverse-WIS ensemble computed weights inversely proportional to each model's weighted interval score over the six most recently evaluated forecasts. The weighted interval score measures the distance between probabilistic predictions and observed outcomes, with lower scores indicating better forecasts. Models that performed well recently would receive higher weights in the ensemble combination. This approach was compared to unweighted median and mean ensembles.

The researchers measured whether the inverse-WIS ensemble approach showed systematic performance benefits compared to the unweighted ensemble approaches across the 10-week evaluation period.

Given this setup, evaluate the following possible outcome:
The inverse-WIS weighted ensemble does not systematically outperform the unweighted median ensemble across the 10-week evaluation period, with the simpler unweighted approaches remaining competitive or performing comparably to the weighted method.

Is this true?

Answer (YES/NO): YES